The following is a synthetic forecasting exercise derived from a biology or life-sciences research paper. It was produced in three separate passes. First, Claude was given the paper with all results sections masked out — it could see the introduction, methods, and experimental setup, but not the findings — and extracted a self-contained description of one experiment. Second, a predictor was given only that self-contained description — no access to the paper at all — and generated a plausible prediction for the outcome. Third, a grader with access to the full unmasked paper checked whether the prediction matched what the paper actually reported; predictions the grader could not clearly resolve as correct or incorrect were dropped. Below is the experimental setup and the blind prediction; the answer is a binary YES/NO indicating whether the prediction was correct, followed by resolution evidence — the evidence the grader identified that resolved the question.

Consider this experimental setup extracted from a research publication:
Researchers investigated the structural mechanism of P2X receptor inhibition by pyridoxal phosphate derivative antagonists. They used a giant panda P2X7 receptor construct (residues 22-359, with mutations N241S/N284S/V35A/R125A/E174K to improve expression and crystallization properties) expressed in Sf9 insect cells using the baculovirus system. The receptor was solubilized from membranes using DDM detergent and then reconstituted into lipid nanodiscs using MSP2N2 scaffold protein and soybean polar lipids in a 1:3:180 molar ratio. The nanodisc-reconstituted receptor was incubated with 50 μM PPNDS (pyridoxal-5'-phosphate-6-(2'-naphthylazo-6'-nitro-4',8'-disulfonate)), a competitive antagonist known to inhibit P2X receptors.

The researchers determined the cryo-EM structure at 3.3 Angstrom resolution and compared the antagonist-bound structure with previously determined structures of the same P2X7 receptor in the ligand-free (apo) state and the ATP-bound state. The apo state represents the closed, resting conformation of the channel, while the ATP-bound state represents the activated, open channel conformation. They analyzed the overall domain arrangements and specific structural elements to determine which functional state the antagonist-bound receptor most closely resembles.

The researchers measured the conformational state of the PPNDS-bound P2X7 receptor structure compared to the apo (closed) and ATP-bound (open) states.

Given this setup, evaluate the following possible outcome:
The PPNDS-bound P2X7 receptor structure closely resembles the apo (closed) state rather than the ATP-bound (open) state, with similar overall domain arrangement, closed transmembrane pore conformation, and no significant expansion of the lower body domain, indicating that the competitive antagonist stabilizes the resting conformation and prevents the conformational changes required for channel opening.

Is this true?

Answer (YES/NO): NO